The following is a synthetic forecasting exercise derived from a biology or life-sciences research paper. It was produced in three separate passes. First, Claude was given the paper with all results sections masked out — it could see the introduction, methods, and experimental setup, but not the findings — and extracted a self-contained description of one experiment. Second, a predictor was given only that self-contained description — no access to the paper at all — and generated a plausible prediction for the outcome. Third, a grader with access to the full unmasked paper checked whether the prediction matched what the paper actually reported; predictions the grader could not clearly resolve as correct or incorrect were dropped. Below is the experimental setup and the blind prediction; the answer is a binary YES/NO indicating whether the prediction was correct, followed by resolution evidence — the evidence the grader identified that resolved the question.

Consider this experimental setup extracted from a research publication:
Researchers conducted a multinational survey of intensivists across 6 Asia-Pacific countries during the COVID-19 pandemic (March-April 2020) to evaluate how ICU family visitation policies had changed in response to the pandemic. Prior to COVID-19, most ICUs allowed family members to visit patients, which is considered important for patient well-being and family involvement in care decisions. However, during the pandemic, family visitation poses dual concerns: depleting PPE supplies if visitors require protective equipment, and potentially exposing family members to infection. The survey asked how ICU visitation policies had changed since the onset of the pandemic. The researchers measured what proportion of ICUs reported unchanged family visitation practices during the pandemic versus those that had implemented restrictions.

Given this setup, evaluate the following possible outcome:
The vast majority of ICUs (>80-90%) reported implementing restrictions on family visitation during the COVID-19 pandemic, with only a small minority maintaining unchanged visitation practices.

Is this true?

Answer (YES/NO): NO